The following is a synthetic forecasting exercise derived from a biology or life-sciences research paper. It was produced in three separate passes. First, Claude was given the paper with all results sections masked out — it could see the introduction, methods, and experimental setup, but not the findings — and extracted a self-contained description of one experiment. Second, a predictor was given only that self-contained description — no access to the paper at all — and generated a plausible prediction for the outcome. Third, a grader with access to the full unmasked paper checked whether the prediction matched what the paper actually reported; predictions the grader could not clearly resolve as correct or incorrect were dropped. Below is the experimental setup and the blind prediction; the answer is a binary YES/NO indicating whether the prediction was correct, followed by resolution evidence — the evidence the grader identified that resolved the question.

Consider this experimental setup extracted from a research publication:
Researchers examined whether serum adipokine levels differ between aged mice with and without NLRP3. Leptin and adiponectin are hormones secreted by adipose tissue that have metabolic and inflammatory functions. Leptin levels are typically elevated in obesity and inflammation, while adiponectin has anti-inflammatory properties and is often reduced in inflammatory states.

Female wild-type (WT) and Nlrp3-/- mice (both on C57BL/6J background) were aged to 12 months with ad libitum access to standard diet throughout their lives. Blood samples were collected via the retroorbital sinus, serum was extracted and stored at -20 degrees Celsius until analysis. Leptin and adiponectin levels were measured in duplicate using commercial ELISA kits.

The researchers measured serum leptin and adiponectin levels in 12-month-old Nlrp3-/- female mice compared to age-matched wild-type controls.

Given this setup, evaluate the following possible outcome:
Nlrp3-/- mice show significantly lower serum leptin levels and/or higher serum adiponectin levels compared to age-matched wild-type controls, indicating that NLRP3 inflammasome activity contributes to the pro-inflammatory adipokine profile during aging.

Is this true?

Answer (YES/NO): YES